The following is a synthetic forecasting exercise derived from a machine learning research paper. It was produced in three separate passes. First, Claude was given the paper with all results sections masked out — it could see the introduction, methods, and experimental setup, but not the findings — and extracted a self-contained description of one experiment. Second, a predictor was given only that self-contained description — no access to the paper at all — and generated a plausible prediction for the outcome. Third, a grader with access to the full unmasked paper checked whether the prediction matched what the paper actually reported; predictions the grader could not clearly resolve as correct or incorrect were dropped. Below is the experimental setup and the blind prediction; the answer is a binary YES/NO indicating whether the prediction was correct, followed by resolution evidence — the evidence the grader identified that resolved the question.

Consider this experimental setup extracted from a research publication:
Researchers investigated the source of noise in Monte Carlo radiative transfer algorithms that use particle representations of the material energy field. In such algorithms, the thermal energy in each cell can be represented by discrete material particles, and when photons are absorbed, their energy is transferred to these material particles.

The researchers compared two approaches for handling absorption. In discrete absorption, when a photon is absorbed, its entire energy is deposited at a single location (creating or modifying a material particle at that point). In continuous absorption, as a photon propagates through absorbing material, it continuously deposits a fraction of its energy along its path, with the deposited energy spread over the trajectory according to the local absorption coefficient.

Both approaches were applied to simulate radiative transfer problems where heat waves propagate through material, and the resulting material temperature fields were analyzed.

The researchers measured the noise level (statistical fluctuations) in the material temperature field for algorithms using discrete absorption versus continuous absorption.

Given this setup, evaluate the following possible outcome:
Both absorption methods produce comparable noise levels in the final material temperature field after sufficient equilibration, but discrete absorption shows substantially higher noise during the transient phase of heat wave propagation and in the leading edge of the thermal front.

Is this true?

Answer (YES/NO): NO